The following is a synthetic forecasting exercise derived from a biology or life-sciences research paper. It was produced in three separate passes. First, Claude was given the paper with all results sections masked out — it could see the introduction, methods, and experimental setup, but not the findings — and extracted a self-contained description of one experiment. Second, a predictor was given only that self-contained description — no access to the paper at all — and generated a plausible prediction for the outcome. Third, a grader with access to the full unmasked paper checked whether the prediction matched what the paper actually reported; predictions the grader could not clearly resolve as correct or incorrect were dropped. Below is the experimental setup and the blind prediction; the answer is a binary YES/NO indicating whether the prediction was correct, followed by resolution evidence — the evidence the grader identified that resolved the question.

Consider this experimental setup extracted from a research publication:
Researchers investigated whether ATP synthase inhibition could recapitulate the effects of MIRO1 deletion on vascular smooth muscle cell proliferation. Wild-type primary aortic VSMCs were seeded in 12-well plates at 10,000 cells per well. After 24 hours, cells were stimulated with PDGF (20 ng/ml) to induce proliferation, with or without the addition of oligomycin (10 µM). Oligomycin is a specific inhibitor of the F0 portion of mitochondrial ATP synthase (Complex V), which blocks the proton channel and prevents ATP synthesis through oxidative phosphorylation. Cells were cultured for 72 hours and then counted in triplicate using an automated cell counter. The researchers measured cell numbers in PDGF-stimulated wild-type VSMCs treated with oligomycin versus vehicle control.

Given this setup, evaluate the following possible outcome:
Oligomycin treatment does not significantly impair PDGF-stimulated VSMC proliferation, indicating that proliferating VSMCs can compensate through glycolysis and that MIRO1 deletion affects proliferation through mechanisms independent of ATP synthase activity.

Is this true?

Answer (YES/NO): NO